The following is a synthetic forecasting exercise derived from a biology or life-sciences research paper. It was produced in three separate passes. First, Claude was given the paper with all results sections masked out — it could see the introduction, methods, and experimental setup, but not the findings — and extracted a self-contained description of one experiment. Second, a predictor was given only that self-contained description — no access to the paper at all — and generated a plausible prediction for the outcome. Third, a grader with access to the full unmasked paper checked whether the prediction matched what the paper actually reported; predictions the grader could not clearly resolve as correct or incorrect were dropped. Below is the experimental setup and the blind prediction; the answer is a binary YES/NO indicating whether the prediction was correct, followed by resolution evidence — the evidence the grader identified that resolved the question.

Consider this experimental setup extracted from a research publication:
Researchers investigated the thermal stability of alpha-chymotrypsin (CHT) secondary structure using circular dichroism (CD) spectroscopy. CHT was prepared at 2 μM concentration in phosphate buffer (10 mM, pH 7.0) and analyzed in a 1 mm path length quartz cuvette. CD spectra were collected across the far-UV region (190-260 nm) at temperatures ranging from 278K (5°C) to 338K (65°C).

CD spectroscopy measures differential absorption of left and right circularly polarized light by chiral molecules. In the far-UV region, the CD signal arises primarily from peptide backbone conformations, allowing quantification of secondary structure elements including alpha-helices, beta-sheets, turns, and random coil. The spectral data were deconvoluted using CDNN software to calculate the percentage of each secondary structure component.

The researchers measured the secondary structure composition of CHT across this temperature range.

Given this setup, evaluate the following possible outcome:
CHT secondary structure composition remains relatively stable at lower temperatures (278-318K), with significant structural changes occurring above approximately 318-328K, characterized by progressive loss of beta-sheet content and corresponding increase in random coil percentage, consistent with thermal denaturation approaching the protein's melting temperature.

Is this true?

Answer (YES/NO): NO